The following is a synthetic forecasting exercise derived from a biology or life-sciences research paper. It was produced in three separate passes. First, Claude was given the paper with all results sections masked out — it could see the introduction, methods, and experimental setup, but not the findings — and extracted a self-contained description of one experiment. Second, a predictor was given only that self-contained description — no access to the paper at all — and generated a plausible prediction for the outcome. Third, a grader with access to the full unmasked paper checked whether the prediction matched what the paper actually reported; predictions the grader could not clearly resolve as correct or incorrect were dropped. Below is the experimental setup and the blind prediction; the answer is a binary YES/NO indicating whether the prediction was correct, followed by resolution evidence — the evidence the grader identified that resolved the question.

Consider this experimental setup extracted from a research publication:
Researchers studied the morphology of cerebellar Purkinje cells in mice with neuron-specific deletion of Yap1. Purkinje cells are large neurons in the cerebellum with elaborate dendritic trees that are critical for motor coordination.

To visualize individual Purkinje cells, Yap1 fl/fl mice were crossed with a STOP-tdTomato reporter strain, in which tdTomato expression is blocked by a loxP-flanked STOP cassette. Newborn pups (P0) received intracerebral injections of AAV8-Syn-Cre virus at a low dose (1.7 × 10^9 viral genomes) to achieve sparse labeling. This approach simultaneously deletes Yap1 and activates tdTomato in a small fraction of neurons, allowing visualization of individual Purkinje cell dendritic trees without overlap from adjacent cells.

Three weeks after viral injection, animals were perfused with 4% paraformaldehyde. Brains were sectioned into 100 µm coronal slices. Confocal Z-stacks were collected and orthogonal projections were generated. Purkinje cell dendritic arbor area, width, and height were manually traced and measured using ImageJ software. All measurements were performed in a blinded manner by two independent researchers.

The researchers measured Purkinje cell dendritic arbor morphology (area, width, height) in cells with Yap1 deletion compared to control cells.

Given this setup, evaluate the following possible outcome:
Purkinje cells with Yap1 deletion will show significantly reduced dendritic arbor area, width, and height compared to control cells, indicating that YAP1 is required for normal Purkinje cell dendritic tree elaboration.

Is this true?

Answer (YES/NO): NO